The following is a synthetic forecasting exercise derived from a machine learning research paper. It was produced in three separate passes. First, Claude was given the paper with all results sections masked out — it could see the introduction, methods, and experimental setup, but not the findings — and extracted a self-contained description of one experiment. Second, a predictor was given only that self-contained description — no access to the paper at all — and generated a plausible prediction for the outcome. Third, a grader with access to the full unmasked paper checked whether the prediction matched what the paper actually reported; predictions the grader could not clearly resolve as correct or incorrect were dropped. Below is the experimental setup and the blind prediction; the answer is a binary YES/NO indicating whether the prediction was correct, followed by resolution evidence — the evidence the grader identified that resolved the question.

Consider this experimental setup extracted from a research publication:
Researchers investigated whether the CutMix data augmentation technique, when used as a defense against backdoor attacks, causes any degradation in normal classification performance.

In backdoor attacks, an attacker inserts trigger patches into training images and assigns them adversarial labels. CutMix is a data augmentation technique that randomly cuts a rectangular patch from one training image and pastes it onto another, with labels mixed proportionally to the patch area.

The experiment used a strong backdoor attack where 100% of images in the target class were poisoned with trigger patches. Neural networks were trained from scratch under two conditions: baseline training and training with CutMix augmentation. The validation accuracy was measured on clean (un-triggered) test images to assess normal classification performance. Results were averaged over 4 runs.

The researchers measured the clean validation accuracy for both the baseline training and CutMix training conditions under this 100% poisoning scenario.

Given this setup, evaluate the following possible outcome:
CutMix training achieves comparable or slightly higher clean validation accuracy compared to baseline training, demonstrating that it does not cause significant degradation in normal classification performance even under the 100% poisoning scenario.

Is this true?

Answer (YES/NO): NO